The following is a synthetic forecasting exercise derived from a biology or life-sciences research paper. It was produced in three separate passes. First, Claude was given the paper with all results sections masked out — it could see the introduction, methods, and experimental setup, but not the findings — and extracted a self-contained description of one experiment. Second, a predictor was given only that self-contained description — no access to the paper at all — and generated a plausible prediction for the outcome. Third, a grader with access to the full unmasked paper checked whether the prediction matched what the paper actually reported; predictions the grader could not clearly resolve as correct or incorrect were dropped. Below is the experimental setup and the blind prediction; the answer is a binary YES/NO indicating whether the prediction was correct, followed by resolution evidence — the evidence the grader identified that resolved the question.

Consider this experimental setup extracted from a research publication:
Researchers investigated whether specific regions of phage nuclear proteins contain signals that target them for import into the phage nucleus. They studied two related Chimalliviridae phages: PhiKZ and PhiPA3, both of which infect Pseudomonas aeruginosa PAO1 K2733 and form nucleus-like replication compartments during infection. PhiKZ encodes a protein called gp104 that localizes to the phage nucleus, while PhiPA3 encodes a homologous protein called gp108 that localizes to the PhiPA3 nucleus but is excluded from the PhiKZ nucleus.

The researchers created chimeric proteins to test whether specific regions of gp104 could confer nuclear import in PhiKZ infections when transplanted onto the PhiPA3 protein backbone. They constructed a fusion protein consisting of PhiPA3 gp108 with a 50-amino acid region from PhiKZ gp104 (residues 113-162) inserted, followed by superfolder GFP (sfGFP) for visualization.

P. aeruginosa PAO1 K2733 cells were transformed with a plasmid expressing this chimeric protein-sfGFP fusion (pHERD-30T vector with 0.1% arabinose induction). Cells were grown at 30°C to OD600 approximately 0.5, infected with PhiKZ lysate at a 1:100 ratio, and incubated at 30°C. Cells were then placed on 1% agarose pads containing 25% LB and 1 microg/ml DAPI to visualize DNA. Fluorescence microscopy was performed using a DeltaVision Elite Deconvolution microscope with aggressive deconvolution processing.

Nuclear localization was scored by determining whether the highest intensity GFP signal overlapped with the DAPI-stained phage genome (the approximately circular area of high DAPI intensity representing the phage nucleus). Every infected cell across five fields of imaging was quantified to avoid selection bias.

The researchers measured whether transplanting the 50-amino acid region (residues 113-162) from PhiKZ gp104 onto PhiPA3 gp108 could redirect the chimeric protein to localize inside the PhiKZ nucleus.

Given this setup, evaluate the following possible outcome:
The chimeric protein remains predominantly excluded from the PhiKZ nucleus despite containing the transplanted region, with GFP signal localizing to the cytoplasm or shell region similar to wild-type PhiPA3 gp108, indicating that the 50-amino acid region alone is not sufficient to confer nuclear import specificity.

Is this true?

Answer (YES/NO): NO